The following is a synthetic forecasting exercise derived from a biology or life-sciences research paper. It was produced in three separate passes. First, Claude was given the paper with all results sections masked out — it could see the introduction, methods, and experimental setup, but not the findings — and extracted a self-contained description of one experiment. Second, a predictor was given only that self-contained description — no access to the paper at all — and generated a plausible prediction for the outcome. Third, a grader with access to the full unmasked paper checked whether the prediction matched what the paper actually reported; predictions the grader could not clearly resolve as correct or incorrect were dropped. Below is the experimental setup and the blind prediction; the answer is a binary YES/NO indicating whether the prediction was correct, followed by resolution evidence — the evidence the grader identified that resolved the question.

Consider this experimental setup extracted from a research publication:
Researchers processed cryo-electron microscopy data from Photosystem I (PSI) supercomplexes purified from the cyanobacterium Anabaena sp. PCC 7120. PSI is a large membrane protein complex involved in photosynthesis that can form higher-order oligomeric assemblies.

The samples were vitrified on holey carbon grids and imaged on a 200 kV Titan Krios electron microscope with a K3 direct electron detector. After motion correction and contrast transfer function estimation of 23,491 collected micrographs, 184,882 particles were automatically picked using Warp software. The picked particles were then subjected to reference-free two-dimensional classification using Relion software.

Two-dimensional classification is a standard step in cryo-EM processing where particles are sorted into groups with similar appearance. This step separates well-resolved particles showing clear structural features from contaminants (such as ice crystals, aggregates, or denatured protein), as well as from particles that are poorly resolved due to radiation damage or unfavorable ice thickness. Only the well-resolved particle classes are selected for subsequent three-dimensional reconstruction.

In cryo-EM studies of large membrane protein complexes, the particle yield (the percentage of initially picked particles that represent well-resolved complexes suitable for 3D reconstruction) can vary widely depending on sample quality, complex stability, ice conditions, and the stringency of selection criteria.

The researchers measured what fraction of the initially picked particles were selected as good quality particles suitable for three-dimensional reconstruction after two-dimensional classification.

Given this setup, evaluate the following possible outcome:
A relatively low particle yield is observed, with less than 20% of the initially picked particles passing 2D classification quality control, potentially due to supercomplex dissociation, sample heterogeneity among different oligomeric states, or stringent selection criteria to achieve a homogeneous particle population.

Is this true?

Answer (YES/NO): NO